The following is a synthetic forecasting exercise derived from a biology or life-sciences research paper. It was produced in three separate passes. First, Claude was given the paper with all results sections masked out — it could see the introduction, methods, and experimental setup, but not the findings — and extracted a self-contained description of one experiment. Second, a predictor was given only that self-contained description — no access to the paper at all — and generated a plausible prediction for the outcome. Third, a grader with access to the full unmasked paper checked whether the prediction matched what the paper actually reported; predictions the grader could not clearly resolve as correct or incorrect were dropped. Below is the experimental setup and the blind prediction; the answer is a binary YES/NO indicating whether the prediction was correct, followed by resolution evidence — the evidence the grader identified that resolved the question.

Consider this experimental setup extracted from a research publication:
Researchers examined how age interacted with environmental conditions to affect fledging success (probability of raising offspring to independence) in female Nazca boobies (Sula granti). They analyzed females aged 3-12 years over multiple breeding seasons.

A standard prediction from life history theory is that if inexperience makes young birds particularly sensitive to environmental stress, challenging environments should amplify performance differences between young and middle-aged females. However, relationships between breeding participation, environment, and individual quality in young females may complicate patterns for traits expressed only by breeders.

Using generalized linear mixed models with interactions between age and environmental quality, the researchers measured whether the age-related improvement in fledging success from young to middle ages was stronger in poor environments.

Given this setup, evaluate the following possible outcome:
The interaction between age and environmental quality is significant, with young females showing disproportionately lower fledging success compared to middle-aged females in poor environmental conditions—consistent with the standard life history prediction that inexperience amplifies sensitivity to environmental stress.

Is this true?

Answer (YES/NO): NO